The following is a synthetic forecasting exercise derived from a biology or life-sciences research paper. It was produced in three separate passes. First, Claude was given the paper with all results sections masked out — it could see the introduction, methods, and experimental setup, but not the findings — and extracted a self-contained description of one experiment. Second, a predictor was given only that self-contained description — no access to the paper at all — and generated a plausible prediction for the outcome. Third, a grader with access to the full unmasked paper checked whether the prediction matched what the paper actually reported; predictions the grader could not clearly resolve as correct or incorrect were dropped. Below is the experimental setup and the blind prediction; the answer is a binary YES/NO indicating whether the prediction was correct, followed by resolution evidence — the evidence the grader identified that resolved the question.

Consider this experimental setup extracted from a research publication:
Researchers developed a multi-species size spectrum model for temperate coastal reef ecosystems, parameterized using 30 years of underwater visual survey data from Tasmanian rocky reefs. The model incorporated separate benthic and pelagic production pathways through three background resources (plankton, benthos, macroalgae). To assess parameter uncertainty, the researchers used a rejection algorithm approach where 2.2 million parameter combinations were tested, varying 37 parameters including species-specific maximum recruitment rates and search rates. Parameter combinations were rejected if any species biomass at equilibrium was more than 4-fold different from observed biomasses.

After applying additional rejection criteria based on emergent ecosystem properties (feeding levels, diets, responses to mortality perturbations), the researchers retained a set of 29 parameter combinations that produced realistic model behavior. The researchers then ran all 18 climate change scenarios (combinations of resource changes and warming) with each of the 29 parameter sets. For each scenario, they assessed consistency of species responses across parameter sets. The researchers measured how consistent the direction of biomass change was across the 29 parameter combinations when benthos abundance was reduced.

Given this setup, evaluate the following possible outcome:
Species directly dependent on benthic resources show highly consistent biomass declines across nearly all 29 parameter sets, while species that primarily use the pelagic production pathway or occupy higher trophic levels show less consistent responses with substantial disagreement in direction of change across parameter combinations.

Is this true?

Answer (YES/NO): NO